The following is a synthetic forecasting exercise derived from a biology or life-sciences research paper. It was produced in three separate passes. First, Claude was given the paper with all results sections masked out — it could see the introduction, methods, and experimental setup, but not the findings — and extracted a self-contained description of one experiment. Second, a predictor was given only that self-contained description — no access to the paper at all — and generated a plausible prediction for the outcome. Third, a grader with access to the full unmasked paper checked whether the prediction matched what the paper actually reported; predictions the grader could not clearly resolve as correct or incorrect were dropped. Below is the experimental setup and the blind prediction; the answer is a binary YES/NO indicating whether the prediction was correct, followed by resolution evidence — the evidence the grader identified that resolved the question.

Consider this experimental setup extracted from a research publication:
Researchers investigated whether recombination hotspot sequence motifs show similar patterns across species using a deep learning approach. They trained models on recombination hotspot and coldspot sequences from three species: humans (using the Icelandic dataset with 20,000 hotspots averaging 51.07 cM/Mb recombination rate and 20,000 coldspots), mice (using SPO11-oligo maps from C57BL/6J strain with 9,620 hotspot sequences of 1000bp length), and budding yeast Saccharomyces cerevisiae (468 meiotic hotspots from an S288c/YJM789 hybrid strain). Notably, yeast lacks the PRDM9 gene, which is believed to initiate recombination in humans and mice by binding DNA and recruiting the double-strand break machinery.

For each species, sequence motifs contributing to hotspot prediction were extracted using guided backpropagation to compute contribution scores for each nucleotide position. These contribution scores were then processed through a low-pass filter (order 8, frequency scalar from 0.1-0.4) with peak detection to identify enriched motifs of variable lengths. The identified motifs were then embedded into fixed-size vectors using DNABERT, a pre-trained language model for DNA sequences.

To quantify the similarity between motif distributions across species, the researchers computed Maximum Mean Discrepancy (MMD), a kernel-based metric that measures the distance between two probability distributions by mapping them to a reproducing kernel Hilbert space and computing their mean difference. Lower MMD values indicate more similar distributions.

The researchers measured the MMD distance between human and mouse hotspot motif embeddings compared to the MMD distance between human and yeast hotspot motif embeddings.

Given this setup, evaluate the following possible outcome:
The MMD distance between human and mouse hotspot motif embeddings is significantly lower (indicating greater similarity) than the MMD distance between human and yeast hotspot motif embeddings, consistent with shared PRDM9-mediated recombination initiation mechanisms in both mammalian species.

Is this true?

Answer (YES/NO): YES